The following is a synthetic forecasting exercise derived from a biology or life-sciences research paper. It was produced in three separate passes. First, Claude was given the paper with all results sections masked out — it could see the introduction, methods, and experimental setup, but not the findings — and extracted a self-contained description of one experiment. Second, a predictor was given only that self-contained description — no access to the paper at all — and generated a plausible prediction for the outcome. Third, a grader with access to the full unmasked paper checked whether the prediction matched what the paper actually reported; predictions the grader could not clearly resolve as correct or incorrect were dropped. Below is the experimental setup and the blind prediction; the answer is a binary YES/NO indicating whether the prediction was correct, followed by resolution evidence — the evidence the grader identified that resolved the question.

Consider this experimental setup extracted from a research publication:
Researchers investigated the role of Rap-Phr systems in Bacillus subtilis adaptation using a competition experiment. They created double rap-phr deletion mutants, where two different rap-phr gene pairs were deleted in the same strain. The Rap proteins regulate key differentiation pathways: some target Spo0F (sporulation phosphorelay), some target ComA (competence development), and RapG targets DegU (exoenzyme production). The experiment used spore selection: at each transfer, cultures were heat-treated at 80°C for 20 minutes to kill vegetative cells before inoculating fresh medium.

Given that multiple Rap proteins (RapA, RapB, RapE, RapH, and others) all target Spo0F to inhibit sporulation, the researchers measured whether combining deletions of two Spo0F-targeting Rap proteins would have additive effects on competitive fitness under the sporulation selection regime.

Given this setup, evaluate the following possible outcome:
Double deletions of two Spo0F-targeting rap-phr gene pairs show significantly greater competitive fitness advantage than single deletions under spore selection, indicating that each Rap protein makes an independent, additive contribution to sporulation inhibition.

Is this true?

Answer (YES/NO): NO